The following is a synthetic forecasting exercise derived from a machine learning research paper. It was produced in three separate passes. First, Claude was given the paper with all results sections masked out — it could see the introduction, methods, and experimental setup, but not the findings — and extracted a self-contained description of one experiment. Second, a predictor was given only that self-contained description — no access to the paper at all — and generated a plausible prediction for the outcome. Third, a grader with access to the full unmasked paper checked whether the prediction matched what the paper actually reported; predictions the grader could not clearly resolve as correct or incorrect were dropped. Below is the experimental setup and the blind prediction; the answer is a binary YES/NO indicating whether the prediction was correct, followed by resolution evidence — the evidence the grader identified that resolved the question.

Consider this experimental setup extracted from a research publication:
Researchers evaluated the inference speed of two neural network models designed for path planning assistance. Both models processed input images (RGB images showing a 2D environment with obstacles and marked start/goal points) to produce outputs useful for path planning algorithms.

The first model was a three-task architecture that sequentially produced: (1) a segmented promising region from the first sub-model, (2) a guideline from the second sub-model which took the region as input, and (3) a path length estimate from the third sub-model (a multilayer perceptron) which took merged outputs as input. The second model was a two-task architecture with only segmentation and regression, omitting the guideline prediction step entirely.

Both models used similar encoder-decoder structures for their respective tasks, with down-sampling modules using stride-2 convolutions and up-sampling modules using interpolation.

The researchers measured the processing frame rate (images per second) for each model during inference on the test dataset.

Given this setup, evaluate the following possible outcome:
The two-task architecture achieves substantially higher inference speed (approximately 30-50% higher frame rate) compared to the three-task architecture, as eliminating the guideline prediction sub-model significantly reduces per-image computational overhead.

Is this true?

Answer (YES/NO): NO